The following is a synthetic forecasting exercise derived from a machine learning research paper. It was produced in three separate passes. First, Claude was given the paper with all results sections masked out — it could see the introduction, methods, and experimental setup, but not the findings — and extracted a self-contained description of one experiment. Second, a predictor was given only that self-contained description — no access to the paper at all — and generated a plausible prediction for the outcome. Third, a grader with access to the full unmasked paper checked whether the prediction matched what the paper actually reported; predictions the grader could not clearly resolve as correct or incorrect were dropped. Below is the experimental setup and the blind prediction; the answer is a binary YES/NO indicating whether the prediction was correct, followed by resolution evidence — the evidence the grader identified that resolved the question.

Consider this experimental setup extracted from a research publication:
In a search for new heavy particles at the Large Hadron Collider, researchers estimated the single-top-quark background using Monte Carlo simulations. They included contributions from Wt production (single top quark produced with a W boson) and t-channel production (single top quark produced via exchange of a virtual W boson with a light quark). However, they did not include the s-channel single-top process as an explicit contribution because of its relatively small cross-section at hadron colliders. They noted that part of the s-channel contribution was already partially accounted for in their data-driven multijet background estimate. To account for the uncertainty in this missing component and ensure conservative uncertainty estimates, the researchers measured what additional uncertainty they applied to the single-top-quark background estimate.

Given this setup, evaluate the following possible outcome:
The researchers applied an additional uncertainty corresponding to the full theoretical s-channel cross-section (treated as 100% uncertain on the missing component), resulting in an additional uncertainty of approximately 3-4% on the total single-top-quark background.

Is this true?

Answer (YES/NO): NO